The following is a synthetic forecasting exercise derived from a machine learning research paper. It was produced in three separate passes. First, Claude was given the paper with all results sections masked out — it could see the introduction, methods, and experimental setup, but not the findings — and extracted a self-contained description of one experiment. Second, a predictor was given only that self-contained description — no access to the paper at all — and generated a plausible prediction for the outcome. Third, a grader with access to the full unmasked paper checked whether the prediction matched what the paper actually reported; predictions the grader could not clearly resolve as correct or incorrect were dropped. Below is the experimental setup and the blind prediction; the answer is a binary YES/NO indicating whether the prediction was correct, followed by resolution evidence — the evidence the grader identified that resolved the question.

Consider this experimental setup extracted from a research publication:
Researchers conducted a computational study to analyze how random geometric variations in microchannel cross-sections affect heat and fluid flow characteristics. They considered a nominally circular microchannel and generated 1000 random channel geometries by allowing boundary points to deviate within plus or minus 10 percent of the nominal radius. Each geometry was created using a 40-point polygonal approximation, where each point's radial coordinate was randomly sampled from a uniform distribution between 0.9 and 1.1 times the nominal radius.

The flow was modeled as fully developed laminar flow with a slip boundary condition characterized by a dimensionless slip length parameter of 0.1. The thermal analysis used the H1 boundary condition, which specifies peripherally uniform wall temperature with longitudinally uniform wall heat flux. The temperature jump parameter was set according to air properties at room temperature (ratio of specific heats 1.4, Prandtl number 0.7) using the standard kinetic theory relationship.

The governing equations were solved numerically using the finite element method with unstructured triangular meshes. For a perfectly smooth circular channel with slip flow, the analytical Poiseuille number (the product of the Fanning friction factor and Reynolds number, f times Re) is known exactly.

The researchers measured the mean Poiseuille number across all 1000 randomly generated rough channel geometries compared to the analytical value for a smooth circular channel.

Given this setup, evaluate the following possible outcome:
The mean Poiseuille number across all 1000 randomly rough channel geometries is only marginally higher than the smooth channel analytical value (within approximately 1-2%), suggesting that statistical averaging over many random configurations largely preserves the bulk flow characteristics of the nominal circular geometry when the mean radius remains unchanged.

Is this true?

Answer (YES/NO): NO